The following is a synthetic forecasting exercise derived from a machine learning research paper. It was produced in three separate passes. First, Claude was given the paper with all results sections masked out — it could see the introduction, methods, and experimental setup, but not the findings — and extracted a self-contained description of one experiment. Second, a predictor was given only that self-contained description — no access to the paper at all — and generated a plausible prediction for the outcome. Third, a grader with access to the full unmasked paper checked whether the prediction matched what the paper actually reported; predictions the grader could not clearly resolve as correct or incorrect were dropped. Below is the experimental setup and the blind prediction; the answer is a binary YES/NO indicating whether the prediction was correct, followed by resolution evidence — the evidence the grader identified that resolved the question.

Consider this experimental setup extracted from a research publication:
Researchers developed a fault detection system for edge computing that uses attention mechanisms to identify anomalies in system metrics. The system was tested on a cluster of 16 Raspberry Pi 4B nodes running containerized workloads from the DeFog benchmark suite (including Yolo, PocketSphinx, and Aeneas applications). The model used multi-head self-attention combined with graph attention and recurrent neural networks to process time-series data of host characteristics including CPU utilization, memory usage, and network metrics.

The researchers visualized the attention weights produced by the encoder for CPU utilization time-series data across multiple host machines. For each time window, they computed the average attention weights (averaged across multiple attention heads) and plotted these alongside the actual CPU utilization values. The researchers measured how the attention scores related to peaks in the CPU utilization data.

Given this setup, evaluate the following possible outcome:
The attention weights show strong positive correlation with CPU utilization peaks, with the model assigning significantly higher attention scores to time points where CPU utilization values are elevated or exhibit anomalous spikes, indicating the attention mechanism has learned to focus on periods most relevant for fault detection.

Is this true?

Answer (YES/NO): YES